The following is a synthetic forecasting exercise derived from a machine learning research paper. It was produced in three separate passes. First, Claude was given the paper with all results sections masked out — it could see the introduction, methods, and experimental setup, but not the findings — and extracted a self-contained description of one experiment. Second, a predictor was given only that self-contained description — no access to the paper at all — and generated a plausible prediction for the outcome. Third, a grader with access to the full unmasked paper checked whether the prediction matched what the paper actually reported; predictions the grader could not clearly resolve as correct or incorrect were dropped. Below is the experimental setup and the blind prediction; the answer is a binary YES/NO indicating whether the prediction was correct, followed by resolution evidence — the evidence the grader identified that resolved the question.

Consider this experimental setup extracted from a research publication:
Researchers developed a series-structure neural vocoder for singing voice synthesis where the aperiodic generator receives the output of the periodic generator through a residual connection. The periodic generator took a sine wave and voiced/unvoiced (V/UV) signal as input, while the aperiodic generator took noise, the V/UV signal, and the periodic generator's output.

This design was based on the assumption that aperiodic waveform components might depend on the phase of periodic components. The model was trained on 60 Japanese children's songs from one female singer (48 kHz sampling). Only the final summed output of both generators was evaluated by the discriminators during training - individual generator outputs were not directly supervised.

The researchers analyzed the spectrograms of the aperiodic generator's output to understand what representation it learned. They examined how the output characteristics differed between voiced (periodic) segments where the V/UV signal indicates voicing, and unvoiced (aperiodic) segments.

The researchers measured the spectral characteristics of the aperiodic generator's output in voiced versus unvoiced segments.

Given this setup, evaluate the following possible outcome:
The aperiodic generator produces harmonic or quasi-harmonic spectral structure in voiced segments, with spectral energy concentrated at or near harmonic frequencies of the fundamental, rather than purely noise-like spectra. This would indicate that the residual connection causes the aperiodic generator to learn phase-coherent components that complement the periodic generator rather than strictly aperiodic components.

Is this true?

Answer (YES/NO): YES